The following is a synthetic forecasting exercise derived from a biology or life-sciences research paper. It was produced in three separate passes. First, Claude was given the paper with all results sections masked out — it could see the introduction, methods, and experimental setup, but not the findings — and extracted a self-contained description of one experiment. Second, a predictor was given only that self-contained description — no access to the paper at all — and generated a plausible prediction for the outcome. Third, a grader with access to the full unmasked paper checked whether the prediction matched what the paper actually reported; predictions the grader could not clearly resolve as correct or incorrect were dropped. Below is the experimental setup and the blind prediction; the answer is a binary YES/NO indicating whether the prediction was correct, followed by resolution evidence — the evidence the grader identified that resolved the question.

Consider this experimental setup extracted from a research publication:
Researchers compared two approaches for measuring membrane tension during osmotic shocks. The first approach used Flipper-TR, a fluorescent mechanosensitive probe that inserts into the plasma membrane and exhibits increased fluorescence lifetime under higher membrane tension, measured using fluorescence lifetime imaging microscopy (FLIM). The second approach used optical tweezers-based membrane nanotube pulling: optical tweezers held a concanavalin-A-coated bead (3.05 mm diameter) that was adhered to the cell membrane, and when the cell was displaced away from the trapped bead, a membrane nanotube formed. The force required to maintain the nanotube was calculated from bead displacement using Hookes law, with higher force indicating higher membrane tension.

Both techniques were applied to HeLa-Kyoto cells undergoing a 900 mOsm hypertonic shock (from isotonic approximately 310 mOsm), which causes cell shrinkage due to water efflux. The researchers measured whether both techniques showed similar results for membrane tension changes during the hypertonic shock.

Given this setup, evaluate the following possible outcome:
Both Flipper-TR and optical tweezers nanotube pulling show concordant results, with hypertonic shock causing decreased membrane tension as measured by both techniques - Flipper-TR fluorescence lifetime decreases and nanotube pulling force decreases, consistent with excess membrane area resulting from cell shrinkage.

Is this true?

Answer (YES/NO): YES